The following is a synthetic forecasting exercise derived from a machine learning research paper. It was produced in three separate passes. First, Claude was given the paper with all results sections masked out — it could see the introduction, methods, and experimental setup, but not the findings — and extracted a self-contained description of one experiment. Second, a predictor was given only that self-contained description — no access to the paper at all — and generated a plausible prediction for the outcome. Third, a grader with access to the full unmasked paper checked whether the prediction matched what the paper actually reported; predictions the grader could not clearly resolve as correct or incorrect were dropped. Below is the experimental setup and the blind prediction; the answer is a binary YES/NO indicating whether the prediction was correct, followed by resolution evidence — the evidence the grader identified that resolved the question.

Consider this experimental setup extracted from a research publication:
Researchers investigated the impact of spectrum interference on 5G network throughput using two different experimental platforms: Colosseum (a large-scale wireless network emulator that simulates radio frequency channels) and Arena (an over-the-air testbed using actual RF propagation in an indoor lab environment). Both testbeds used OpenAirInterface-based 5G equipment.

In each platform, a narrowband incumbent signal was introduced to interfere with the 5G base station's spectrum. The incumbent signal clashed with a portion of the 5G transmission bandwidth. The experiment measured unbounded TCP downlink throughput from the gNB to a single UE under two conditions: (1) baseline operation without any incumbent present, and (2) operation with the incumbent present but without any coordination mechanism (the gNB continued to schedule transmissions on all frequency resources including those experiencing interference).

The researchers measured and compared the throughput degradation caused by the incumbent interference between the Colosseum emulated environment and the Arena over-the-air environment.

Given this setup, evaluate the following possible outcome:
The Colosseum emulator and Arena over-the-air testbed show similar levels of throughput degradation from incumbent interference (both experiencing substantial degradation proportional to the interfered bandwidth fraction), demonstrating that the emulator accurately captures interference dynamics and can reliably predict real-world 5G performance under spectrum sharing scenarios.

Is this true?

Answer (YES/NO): NO